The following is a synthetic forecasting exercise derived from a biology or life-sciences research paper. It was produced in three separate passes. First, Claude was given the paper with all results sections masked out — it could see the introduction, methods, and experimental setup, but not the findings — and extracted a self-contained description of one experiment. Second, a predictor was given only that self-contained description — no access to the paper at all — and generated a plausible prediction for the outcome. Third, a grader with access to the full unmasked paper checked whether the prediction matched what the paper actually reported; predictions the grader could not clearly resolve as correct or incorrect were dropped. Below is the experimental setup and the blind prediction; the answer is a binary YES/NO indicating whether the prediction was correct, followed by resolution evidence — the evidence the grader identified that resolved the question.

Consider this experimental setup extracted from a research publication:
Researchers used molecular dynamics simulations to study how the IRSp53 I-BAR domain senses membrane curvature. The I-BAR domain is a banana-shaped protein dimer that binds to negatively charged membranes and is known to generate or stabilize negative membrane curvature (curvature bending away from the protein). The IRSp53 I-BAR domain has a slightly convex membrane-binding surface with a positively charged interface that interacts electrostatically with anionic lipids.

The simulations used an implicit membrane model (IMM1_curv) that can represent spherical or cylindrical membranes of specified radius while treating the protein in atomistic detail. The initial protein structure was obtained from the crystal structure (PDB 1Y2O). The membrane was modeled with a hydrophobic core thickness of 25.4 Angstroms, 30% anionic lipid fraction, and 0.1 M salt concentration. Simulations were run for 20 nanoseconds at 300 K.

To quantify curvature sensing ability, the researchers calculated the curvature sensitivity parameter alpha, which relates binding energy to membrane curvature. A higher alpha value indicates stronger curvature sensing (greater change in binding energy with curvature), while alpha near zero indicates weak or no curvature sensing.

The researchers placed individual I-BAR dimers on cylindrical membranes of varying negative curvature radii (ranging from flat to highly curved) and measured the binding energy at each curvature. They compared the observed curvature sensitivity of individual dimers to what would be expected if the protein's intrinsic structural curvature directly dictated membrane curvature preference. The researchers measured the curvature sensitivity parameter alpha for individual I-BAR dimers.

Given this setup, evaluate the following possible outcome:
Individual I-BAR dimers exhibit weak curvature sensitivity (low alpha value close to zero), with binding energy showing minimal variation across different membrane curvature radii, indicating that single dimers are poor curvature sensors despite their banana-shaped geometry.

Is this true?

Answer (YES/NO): YES